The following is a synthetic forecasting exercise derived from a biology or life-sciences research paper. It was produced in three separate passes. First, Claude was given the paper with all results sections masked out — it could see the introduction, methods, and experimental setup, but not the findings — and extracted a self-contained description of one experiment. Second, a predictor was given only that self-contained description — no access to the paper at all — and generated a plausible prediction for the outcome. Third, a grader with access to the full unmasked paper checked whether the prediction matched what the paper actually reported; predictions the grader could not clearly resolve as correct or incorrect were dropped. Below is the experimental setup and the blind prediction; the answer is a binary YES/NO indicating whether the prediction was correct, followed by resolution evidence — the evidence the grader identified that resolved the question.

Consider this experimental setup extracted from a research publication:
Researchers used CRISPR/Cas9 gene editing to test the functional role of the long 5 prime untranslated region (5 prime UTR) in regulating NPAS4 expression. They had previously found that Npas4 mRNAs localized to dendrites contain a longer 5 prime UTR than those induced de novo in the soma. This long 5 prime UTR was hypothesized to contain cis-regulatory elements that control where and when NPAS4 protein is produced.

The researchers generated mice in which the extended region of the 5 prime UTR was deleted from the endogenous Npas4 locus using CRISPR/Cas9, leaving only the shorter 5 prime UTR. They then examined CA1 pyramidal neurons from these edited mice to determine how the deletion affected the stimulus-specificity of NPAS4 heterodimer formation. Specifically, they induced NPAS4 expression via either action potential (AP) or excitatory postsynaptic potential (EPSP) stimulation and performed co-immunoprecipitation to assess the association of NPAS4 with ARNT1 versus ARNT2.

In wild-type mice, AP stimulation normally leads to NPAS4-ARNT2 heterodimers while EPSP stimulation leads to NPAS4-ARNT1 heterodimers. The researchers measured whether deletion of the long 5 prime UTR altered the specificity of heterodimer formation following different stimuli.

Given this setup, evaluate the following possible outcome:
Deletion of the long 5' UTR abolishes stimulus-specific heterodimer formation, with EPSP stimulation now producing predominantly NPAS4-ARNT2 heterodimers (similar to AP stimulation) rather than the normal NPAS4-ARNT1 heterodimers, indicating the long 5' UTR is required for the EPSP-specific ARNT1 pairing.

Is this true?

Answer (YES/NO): NO